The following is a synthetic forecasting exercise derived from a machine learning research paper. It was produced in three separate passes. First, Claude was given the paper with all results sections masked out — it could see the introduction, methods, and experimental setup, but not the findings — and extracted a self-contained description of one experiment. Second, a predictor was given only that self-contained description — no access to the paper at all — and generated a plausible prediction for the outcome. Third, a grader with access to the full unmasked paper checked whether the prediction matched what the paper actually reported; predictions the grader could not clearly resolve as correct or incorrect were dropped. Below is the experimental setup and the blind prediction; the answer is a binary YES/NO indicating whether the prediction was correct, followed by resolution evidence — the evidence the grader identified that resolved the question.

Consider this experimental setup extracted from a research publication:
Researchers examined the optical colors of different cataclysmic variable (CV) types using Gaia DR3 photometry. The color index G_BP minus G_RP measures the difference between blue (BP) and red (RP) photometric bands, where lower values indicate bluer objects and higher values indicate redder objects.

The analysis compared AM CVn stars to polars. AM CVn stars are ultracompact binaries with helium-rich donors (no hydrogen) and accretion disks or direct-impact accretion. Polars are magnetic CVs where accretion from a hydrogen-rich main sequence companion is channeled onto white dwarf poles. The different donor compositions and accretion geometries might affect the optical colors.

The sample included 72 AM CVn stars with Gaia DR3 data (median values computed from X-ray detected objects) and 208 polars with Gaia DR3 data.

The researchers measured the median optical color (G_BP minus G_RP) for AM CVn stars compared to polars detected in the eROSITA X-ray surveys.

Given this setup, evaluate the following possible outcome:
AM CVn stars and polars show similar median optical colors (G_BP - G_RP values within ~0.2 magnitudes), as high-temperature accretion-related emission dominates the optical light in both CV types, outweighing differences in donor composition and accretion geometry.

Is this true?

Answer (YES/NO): NO